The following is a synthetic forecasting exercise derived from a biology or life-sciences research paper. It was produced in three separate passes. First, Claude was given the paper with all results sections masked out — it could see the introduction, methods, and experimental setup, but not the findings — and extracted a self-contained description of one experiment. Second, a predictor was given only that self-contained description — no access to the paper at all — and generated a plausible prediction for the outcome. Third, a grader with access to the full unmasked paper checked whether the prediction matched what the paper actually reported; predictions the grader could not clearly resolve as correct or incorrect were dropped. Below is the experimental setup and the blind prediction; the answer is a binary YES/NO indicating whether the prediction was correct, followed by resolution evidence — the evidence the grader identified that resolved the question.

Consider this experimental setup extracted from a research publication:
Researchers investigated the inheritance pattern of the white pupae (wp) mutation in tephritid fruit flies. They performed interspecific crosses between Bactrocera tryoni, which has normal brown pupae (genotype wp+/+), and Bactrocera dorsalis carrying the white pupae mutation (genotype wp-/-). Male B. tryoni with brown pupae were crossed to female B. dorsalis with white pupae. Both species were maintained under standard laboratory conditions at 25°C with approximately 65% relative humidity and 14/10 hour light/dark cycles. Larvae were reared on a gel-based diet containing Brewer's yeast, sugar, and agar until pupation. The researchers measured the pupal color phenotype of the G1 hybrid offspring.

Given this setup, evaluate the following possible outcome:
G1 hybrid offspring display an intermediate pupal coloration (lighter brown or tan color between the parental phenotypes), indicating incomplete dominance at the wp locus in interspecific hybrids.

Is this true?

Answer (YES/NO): NO